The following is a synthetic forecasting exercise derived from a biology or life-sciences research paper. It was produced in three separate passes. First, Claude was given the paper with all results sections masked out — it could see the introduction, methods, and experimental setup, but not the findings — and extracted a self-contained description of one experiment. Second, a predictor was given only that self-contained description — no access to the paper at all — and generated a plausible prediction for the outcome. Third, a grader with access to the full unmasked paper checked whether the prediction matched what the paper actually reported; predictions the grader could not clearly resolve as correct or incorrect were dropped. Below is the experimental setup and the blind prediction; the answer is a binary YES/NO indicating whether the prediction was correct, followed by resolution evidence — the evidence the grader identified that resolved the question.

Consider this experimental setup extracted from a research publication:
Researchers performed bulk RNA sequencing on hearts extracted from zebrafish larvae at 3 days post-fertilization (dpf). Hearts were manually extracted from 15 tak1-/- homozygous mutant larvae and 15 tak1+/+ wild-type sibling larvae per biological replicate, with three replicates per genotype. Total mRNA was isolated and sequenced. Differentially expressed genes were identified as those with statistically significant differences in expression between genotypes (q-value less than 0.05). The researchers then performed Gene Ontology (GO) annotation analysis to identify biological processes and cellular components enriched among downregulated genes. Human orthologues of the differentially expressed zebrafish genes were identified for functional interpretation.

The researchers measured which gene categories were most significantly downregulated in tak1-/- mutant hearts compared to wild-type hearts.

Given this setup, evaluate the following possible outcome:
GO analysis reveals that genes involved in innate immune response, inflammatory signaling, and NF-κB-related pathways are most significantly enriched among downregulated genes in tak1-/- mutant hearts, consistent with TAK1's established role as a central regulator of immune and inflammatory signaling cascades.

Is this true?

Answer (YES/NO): NO